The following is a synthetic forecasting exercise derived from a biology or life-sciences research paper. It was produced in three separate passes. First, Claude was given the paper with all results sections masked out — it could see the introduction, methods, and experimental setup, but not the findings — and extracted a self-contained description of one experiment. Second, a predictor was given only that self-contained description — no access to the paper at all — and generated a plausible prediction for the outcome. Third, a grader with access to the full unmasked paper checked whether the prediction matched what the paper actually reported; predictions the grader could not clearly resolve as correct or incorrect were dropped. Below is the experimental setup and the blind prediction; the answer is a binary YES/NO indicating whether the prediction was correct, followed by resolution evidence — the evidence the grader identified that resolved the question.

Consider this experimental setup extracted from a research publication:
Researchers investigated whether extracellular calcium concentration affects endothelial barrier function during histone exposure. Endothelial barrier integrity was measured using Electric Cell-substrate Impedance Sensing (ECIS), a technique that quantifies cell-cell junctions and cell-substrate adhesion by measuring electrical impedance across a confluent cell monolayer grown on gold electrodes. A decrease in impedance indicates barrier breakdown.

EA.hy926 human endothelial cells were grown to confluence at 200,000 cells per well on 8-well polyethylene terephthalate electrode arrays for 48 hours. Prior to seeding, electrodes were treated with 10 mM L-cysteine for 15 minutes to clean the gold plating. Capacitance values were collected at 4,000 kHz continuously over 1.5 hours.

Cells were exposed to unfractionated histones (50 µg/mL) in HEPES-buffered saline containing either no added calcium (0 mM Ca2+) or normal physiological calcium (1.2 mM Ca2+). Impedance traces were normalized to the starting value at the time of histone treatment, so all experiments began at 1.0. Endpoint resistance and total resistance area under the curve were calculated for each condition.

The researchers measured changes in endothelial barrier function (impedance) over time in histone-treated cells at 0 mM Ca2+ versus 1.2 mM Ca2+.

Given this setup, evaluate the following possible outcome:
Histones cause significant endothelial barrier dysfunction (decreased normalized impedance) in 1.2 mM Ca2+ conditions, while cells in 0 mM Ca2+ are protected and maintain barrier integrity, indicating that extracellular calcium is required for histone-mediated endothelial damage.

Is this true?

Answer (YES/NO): NO